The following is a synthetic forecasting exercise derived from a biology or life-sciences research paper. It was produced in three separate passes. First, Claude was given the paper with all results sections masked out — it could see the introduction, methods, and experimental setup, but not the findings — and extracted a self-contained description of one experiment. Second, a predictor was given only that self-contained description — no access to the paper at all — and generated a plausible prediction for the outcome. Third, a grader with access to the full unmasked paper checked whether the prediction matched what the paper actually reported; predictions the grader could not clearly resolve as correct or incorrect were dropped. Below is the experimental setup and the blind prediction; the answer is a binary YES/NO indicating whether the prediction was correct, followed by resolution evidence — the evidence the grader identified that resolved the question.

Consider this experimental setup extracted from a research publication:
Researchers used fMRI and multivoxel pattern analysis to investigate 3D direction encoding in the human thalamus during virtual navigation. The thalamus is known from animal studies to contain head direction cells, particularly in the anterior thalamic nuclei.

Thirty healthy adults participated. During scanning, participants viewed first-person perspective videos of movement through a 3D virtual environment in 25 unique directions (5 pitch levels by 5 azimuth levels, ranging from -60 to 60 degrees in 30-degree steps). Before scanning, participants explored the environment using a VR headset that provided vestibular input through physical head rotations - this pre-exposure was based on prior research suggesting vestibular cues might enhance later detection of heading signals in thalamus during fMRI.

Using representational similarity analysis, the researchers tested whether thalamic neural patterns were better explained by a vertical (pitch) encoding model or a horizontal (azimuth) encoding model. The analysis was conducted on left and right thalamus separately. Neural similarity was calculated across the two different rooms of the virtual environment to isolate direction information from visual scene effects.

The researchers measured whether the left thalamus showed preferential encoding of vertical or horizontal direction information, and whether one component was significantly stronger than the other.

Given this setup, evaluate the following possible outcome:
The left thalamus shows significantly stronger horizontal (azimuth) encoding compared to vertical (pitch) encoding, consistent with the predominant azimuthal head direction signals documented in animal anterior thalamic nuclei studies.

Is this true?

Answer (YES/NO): YES